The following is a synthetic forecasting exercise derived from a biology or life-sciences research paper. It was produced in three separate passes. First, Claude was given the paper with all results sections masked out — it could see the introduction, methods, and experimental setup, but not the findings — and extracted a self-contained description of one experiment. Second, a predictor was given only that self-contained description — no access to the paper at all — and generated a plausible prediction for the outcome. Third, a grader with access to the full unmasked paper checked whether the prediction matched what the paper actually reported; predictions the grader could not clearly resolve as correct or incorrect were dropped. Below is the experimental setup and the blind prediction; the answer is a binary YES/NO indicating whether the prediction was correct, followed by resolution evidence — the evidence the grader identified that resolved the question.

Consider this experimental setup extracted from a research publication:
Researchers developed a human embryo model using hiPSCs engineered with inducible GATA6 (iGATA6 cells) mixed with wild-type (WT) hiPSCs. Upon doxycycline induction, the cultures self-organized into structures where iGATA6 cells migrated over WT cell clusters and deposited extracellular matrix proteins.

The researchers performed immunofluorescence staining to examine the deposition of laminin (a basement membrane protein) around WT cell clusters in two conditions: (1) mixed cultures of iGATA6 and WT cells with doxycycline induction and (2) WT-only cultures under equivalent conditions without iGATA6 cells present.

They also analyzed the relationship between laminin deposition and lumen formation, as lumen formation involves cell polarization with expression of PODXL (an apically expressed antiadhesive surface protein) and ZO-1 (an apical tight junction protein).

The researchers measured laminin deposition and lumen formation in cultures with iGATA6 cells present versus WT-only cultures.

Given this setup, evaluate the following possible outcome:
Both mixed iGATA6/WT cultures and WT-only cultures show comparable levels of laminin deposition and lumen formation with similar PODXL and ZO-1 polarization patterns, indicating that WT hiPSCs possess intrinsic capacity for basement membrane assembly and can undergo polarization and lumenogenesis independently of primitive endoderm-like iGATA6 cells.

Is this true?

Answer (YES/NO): NO